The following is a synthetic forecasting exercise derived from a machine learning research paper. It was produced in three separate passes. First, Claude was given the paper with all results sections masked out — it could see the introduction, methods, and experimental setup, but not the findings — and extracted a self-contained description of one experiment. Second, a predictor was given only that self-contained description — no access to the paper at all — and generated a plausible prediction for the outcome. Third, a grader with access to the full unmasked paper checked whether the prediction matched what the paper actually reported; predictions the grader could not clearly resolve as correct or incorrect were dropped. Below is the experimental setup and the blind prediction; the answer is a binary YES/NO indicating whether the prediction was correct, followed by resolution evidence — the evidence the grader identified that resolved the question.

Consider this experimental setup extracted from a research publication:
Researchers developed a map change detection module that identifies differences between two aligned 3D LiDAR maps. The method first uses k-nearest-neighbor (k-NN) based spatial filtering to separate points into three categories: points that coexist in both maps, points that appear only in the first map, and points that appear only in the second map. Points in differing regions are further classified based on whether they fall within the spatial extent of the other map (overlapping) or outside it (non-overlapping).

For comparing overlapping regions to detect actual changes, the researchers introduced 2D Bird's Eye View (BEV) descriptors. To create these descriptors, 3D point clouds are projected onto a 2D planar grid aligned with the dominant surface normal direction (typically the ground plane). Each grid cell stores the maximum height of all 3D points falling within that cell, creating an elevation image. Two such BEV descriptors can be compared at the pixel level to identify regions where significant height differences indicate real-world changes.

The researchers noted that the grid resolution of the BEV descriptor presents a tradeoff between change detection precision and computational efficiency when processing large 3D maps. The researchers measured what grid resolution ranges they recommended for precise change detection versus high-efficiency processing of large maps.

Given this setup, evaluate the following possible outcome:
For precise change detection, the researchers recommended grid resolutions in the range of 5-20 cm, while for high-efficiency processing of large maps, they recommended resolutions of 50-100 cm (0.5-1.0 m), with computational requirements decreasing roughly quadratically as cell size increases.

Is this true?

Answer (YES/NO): NO